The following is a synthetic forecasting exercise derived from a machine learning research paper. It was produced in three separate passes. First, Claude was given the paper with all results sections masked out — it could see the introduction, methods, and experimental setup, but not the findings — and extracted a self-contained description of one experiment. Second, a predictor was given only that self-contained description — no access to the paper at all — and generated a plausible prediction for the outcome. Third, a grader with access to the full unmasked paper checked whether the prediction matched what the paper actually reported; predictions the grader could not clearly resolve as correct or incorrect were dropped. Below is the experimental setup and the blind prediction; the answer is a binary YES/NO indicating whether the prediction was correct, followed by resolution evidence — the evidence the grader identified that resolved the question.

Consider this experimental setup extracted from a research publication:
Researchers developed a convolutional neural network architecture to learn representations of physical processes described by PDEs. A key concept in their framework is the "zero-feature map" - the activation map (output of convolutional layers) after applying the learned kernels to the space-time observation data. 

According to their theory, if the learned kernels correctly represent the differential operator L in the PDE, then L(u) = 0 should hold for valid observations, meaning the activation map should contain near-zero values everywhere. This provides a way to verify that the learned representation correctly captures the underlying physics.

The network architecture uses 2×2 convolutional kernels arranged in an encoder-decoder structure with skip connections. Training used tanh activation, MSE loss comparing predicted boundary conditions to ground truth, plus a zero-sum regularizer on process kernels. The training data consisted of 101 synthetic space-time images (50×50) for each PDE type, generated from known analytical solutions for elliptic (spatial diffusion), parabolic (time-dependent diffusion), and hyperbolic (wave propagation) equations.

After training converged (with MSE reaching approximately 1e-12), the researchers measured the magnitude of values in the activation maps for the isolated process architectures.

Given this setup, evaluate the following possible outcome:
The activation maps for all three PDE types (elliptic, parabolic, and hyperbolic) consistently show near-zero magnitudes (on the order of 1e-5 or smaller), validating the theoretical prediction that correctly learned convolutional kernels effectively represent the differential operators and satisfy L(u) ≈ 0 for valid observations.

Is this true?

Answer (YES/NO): YES